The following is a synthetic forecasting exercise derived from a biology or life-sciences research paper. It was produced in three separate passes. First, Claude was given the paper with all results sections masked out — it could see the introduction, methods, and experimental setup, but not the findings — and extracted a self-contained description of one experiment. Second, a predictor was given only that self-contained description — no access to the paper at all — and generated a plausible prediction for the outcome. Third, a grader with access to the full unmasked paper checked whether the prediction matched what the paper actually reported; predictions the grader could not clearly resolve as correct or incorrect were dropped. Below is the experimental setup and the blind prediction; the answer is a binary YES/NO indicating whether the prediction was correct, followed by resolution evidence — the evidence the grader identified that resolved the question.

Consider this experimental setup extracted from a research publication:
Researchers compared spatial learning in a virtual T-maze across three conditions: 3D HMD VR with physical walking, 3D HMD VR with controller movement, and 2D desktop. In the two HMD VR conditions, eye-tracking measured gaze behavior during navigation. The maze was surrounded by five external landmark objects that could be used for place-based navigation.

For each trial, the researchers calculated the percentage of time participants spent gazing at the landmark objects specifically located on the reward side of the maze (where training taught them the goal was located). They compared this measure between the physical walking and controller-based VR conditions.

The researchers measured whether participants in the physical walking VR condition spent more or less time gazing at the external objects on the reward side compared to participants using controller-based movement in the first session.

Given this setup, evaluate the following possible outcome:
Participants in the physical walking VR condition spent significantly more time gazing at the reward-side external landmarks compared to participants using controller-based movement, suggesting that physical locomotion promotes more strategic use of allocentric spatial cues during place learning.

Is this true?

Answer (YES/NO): NO